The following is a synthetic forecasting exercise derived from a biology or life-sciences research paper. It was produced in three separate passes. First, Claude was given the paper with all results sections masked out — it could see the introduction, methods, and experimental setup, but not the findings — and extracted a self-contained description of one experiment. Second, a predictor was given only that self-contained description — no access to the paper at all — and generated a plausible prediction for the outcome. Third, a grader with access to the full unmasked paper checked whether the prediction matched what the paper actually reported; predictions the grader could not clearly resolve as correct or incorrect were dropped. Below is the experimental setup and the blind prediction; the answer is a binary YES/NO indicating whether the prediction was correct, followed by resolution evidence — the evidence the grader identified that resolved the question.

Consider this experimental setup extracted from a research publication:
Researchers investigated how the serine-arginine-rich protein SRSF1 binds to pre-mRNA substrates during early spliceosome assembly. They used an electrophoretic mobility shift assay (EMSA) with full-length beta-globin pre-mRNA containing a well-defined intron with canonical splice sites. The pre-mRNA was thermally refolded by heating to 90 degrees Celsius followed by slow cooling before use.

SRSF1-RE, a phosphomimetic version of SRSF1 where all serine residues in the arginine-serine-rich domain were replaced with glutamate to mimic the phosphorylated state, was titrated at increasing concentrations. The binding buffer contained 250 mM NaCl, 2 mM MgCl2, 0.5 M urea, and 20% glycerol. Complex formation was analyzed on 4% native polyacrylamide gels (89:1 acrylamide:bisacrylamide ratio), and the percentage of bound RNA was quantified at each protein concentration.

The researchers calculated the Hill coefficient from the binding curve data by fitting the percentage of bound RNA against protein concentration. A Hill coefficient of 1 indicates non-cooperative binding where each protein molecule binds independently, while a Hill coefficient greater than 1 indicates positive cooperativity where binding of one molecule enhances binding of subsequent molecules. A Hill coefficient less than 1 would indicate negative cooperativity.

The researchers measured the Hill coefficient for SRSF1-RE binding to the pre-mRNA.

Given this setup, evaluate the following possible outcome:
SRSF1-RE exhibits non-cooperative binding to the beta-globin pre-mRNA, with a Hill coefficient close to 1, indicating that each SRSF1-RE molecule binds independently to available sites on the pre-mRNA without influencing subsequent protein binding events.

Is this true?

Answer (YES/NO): NO